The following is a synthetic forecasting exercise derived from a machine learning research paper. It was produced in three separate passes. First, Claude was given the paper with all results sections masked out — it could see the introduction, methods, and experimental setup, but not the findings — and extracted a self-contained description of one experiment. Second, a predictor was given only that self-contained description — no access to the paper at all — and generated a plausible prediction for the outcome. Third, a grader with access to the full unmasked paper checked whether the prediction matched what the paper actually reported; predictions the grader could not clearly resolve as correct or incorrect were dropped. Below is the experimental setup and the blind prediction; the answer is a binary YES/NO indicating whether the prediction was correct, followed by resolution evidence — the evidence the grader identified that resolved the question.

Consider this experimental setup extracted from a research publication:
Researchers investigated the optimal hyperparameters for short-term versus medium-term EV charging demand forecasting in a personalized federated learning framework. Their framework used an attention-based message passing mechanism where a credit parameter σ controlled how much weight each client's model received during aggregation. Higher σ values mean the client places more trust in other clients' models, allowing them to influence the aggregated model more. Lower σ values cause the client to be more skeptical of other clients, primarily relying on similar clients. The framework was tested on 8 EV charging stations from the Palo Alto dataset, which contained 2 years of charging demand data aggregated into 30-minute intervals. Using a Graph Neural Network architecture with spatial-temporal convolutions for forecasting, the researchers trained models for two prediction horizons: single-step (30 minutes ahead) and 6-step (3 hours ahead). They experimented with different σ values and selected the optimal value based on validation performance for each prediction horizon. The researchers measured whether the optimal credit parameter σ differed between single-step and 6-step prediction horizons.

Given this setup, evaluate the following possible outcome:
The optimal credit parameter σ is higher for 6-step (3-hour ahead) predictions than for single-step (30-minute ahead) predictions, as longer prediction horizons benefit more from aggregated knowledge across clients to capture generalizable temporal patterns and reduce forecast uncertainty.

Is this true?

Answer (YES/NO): YES